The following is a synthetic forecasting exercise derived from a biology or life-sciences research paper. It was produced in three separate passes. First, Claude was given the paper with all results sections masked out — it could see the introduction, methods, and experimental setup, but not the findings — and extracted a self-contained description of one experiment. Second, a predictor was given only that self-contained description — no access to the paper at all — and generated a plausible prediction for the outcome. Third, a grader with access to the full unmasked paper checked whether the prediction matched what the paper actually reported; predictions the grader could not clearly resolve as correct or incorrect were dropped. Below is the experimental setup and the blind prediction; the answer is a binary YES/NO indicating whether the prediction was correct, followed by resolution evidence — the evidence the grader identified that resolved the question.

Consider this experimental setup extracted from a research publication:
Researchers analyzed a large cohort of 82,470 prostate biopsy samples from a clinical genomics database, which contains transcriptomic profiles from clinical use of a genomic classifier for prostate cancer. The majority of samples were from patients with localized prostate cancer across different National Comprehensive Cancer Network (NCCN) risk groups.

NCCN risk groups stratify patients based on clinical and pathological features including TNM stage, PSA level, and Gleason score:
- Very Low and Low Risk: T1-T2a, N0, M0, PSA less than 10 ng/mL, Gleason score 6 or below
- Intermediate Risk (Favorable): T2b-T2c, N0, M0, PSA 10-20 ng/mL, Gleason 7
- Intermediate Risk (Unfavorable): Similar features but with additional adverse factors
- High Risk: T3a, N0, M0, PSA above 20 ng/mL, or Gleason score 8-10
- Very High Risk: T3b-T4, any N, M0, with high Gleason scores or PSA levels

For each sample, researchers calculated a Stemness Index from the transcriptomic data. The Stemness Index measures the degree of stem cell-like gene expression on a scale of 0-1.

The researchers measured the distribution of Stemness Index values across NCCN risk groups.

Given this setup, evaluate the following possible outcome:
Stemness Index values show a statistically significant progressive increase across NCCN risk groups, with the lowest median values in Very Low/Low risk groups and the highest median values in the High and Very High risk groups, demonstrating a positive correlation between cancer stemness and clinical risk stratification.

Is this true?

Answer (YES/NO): YES